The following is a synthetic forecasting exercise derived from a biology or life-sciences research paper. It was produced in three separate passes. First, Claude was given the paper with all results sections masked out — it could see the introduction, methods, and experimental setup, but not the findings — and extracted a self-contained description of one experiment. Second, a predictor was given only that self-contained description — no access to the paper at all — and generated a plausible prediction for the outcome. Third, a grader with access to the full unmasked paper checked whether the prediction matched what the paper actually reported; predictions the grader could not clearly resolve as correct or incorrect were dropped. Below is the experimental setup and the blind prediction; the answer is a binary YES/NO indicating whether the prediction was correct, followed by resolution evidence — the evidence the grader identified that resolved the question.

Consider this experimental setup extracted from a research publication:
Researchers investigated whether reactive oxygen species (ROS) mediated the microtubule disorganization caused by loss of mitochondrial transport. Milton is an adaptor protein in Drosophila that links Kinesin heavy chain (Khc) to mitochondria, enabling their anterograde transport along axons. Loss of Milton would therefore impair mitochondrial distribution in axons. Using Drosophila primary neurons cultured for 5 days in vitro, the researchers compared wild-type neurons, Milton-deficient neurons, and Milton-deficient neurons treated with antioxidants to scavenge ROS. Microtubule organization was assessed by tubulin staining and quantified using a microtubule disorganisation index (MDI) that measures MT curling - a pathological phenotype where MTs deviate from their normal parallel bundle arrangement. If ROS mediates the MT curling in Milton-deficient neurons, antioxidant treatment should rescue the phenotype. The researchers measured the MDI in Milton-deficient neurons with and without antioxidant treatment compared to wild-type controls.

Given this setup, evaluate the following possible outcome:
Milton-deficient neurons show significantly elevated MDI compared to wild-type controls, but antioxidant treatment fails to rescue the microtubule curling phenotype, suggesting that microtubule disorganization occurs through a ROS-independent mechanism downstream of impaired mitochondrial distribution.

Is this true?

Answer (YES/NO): NO